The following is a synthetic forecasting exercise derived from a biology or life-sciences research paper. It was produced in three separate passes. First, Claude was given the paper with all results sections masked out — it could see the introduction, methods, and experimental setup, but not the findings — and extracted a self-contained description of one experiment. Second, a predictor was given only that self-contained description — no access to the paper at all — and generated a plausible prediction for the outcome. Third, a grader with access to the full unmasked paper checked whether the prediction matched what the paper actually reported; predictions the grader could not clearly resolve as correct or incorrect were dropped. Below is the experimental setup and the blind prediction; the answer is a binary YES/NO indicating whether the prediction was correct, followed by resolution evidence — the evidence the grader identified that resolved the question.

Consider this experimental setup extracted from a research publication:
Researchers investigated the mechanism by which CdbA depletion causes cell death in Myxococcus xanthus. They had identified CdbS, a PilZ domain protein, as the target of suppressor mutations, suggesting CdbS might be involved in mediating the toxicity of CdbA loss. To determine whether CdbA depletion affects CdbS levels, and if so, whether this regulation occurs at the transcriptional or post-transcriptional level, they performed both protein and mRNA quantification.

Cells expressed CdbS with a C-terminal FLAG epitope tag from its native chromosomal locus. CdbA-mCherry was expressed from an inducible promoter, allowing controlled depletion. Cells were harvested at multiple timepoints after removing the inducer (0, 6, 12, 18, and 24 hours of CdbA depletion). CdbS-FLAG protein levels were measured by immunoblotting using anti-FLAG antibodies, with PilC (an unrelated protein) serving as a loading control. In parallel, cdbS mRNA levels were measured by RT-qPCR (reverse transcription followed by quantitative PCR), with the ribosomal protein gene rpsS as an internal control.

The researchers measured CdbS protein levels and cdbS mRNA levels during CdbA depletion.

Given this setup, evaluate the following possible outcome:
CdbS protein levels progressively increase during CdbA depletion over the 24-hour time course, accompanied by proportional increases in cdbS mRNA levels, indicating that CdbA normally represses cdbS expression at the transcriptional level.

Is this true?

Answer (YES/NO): NO